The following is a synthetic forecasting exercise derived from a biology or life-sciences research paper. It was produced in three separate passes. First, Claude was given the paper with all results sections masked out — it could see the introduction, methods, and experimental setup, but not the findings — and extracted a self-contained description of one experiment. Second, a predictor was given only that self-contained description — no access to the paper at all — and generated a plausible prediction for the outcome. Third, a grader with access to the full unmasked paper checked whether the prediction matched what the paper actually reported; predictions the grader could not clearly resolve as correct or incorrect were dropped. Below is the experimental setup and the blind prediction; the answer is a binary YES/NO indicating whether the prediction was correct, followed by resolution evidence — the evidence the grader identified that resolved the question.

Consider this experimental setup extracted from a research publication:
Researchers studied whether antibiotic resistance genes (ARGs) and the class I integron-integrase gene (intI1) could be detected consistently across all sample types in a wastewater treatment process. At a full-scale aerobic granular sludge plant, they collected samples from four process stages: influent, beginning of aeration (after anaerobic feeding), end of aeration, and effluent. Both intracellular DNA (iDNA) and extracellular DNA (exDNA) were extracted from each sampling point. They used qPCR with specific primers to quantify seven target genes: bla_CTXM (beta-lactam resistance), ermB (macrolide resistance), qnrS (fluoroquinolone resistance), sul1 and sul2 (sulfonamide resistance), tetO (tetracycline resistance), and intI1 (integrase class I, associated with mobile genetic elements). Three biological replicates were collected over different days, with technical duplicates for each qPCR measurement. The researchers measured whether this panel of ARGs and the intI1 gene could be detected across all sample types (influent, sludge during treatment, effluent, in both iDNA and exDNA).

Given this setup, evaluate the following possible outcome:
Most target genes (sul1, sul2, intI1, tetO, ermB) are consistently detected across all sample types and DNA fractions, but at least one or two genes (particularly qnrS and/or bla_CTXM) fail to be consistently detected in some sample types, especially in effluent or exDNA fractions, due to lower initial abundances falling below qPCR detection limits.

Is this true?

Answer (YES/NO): NO